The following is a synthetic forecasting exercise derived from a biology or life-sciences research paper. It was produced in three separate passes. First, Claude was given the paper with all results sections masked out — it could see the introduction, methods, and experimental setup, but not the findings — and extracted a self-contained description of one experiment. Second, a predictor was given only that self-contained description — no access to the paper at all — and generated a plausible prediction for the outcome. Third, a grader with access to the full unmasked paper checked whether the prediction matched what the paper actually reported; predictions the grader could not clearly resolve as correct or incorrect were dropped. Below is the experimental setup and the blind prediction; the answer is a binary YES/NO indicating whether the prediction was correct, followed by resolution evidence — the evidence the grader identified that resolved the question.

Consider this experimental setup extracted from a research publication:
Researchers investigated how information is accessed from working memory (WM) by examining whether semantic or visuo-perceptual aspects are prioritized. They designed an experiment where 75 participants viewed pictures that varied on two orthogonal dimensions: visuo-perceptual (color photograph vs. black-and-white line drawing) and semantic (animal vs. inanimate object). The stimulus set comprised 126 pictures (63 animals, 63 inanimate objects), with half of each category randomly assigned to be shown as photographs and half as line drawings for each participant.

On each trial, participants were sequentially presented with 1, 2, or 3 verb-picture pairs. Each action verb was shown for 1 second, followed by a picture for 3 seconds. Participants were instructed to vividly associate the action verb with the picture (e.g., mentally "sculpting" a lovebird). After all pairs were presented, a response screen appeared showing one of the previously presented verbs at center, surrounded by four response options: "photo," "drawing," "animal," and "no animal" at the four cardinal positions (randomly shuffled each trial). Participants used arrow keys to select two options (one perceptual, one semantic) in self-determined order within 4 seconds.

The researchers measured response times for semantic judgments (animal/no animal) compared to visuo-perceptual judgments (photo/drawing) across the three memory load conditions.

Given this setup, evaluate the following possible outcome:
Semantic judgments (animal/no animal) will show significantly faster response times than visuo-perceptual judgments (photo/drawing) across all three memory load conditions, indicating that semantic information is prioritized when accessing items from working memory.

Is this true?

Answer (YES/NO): NO